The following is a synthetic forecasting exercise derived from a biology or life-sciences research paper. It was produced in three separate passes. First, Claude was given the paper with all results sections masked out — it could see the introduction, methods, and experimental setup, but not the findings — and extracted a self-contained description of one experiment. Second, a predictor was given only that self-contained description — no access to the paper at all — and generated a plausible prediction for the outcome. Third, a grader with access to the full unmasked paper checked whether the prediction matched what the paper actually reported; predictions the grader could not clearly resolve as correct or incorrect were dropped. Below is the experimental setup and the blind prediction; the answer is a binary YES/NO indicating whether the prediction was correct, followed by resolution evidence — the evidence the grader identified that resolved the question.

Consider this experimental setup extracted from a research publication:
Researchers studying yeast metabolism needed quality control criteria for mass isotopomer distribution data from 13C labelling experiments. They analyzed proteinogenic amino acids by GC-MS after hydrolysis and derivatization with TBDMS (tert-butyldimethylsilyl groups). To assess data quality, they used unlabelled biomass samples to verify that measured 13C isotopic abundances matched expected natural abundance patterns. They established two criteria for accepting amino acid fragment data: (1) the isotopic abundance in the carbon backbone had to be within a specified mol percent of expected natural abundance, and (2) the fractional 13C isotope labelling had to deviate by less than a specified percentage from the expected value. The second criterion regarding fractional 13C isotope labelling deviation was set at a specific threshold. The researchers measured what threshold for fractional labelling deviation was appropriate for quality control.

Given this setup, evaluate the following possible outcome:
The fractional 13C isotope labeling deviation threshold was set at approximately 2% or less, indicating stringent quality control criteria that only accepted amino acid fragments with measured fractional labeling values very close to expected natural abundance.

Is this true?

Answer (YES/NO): NO